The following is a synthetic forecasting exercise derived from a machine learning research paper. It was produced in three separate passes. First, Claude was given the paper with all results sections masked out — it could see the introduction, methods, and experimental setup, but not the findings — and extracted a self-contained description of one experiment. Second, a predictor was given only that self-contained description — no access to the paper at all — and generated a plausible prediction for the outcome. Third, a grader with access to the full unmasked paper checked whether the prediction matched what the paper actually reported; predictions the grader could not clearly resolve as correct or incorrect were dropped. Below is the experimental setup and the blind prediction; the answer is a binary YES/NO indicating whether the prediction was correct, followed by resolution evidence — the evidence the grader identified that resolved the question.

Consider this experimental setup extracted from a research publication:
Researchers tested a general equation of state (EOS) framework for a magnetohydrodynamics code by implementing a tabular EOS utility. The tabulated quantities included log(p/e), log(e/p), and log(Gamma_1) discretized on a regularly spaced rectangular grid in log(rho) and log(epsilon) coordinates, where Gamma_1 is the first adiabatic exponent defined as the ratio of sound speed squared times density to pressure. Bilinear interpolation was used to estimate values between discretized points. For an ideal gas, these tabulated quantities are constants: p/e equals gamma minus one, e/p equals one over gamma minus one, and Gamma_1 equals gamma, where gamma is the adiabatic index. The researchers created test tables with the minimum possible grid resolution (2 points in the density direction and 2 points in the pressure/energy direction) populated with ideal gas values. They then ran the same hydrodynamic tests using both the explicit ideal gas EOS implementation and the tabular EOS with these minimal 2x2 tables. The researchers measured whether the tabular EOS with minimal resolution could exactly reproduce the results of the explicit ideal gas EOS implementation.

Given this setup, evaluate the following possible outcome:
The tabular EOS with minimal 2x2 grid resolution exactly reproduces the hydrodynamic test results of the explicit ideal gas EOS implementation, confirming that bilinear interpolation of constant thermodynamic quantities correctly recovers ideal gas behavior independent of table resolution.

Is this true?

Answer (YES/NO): YES